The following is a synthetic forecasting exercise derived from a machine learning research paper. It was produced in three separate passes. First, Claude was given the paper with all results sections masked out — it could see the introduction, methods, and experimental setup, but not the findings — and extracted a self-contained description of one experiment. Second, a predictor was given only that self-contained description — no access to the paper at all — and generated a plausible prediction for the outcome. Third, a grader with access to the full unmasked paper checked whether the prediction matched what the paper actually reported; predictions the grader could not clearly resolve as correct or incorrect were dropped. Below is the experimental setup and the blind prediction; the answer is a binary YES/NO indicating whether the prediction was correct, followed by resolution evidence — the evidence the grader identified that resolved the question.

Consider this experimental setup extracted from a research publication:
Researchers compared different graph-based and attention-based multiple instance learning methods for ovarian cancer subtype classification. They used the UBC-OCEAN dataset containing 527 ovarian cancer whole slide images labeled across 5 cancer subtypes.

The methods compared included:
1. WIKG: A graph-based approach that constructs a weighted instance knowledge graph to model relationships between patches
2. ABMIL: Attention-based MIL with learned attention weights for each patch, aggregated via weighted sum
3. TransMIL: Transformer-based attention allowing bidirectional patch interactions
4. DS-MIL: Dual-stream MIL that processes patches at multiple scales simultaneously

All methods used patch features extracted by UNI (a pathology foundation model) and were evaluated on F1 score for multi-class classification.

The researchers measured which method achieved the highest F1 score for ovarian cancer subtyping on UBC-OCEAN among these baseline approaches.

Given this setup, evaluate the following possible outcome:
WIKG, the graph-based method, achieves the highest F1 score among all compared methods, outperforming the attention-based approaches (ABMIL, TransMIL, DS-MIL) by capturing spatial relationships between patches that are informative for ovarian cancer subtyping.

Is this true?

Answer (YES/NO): YES